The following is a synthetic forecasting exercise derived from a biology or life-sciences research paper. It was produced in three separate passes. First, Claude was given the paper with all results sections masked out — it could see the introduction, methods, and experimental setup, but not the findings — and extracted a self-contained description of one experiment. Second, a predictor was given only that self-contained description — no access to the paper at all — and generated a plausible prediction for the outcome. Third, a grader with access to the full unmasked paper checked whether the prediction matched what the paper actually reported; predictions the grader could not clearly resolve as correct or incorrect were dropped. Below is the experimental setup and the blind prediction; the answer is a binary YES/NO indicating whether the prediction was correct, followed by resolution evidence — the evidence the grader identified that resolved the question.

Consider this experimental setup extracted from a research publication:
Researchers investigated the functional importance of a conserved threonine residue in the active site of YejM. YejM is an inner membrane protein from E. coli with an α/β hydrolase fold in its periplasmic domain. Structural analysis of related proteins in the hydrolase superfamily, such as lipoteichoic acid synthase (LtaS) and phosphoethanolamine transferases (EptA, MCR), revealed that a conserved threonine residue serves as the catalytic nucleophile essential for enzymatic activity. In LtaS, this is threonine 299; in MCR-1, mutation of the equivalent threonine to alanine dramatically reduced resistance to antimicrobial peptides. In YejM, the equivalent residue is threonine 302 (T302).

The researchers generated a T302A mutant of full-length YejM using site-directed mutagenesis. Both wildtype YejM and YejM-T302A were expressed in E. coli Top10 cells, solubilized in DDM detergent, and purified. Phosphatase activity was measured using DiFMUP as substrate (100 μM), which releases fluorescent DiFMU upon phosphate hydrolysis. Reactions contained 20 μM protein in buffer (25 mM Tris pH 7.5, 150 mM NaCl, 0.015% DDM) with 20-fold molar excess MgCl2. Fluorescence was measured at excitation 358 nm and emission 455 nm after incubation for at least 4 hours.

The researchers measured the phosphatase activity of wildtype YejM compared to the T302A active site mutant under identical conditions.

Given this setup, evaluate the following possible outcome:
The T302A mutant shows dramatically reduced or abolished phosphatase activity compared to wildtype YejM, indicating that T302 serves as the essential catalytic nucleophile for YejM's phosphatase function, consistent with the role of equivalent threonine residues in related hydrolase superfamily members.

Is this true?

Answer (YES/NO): YES